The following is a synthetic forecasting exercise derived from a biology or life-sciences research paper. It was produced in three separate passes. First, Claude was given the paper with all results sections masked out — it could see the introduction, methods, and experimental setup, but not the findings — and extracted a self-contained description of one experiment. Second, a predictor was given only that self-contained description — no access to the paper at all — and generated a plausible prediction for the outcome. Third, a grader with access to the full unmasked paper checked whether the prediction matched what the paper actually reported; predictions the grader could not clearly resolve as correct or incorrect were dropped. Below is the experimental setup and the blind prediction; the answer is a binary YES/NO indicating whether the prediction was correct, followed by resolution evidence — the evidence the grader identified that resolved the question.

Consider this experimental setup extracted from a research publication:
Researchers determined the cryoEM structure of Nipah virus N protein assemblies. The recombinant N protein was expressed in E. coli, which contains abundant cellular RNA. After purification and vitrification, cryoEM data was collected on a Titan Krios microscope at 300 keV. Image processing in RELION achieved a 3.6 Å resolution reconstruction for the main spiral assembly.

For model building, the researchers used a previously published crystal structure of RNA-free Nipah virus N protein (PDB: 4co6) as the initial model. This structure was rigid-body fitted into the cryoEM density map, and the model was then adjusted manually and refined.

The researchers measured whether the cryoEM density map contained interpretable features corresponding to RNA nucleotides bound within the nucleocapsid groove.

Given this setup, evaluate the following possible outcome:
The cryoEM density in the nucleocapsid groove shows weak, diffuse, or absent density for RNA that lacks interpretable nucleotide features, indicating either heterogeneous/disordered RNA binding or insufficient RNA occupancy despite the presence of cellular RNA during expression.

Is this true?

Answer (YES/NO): NO